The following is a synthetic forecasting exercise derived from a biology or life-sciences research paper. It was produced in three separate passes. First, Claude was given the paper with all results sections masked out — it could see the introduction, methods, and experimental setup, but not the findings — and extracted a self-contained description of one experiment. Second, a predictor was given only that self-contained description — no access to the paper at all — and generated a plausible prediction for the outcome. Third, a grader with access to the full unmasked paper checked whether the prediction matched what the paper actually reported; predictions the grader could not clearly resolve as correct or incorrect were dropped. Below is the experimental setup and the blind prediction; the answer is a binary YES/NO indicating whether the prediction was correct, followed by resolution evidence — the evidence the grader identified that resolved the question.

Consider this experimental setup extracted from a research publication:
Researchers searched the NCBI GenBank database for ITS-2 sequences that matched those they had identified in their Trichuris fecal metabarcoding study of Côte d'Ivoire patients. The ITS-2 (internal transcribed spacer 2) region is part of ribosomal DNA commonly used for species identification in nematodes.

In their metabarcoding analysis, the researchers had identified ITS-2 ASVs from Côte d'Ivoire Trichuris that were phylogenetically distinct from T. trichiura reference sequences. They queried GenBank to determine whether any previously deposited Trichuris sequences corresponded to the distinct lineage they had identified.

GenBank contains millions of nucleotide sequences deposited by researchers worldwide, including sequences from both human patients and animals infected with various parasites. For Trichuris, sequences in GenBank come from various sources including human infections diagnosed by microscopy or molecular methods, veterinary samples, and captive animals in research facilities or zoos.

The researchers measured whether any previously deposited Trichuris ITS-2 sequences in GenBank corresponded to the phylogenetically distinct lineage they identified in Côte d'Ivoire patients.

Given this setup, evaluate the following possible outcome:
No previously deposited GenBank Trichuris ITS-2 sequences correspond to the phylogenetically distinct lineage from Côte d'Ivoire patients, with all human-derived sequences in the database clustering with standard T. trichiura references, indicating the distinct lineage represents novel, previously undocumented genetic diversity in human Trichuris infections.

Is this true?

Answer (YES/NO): NO